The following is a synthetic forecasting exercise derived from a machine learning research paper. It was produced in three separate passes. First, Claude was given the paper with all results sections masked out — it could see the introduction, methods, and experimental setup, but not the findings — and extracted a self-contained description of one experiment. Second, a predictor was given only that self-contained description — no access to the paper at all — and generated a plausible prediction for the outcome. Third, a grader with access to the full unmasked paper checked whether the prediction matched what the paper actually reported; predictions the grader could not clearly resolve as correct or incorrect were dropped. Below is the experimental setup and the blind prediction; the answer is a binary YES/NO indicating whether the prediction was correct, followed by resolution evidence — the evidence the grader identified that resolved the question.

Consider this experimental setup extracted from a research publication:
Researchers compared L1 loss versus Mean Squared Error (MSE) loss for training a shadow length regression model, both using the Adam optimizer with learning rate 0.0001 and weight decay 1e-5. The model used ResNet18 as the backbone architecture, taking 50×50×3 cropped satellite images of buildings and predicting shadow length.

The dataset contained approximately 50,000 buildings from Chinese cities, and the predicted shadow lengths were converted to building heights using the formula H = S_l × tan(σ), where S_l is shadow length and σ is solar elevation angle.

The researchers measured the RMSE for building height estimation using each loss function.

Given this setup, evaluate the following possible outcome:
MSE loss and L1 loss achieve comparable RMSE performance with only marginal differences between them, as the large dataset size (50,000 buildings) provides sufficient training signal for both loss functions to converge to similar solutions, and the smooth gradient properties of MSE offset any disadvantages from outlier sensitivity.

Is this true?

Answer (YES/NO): NO